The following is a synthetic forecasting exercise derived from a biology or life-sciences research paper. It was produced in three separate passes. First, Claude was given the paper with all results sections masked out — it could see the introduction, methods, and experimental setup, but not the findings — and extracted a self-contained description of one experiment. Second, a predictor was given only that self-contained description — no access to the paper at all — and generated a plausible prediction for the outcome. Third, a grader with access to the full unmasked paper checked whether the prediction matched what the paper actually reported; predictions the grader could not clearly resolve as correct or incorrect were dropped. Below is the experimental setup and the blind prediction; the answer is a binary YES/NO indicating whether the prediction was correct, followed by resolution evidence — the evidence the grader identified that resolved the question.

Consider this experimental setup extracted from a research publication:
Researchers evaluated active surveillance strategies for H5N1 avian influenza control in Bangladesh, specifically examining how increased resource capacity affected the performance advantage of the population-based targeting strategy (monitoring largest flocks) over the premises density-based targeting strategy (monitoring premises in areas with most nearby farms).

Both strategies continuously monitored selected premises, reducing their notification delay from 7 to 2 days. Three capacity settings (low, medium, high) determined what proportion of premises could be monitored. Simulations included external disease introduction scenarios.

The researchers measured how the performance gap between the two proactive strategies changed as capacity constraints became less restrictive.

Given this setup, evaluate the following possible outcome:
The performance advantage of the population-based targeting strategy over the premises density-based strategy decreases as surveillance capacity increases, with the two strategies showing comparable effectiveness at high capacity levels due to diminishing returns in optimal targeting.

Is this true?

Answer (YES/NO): NO